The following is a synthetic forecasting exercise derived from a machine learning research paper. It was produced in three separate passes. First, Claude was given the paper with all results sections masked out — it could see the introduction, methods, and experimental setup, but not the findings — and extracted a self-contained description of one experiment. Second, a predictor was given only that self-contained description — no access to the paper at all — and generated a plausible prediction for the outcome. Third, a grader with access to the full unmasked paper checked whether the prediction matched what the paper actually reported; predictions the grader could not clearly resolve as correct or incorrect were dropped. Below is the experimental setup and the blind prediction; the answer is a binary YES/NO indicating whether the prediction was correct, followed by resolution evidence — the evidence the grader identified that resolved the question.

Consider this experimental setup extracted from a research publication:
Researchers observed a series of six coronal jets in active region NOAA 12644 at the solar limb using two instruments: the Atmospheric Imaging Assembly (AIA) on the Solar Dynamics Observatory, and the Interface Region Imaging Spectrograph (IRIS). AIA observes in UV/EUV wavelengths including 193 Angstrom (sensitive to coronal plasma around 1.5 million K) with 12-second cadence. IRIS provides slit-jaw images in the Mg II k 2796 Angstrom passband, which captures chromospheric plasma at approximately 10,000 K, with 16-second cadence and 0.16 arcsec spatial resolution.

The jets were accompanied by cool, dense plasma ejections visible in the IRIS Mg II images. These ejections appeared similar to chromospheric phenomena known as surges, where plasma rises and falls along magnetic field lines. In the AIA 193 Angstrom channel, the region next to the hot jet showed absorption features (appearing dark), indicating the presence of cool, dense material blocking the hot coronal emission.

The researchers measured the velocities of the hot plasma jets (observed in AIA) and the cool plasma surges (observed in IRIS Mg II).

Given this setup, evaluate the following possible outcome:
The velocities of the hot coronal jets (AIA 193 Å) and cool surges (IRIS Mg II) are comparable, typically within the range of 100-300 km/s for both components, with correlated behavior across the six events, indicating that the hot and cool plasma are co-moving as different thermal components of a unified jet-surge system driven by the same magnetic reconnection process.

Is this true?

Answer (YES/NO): NO